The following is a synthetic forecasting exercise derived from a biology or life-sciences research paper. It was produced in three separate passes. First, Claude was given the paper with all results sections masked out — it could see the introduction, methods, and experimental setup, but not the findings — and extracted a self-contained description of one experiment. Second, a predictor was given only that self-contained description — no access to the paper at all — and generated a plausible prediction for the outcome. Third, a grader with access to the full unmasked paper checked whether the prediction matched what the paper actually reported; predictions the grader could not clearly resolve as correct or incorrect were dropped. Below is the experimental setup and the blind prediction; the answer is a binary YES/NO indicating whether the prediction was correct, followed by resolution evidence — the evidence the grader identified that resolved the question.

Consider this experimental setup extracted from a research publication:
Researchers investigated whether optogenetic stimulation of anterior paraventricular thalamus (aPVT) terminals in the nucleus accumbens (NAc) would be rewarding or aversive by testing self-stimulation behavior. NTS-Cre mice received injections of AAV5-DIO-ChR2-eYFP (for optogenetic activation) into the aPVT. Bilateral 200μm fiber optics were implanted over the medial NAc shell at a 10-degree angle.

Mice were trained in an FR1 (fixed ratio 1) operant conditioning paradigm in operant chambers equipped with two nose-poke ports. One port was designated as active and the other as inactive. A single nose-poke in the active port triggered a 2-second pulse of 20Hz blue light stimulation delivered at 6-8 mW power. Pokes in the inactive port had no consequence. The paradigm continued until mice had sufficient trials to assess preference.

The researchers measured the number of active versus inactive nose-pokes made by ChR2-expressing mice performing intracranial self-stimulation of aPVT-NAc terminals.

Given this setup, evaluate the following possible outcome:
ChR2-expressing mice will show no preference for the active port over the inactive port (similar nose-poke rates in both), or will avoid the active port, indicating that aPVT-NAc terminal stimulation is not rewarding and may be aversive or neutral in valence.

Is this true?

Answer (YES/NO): YES